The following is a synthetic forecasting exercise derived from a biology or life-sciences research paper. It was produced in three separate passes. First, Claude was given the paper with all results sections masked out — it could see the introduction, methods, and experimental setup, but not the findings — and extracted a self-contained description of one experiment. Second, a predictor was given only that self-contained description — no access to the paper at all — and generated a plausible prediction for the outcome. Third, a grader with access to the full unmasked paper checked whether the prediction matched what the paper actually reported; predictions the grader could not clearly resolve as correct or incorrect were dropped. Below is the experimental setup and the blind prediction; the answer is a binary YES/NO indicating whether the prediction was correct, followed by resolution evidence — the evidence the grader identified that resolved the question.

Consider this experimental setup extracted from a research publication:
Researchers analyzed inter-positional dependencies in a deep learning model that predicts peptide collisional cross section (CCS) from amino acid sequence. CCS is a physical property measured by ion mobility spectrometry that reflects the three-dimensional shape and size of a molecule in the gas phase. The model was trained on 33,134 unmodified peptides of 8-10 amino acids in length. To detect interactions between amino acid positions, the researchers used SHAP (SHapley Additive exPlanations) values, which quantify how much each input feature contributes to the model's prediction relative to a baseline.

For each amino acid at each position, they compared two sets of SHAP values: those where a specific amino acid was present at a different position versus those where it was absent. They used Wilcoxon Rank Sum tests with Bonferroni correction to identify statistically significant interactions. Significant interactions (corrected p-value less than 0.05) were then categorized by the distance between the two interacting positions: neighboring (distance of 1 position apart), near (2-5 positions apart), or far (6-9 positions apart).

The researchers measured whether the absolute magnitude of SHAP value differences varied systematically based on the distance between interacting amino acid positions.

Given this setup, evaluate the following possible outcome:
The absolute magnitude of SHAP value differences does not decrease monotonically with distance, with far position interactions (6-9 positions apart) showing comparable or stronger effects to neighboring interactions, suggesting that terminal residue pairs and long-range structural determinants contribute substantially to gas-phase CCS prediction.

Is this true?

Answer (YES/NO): YES